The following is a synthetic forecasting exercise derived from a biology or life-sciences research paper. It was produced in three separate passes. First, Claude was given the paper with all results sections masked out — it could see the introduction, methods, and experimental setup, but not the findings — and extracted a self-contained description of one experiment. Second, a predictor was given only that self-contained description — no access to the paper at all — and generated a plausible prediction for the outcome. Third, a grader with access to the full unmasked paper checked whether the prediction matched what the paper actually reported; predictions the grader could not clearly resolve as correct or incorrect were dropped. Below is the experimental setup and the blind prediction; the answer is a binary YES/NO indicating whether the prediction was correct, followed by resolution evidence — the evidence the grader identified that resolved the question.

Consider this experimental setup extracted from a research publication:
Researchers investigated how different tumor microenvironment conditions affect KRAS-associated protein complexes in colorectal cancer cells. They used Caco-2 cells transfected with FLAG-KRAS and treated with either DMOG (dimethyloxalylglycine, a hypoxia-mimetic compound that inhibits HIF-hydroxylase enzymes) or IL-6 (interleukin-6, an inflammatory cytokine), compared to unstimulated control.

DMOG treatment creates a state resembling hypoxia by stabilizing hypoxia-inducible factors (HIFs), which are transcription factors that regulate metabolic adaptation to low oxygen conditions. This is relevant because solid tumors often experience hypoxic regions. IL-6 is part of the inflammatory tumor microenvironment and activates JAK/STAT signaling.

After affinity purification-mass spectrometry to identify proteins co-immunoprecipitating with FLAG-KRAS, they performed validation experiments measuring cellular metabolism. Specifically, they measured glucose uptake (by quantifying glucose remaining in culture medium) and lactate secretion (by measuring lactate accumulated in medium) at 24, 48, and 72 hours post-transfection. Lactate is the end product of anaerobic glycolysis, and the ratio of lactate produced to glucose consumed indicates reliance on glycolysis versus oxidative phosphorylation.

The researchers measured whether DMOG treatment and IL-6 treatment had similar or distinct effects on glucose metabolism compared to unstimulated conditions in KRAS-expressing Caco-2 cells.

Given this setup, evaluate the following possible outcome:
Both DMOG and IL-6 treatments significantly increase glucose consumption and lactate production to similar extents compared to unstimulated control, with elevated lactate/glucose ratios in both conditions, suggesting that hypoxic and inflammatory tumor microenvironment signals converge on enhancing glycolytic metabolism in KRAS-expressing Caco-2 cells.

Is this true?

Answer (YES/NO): NO